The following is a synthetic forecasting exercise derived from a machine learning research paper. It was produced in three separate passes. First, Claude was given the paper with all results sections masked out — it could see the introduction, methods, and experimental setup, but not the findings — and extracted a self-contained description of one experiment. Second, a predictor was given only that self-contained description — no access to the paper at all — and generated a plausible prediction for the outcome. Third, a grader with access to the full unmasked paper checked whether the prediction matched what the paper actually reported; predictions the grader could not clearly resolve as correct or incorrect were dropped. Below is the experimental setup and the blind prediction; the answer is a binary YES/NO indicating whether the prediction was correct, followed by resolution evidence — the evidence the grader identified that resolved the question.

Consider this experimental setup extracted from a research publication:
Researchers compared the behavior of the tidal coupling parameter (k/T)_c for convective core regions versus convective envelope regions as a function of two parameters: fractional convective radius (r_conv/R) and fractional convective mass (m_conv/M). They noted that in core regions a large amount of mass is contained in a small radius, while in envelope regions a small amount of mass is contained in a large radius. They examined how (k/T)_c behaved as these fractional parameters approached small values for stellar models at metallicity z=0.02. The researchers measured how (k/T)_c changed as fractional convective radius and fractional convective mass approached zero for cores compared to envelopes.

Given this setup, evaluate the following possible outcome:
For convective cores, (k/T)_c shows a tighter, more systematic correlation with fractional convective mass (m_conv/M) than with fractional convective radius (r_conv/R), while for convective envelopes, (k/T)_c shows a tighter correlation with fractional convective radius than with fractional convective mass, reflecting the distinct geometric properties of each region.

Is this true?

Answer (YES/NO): NO